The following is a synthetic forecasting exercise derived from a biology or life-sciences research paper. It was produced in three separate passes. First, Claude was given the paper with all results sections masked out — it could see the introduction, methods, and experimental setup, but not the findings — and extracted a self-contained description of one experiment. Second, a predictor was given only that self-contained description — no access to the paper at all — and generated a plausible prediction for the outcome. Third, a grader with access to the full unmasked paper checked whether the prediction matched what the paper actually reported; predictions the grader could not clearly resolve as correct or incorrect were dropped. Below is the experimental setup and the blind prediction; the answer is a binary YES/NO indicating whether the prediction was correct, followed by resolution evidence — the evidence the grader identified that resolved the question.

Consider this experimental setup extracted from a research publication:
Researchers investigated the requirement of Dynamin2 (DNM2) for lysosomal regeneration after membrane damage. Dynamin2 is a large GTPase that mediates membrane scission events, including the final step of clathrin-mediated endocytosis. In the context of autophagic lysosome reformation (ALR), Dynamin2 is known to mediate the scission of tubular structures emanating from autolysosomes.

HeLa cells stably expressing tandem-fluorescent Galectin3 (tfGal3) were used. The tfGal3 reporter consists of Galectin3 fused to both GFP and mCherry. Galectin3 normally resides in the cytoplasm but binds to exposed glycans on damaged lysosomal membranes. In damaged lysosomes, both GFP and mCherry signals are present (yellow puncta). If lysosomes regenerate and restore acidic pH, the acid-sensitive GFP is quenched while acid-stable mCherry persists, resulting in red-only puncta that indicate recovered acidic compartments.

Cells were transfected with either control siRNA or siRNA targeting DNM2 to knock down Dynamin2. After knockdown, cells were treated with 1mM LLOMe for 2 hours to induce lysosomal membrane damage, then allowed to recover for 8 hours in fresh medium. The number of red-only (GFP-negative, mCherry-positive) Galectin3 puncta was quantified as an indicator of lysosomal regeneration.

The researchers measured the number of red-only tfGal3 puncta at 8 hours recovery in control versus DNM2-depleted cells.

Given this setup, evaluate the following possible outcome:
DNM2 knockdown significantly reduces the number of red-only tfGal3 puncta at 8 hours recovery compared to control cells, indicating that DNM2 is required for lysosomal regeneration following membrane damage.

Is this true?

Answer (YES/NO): YES